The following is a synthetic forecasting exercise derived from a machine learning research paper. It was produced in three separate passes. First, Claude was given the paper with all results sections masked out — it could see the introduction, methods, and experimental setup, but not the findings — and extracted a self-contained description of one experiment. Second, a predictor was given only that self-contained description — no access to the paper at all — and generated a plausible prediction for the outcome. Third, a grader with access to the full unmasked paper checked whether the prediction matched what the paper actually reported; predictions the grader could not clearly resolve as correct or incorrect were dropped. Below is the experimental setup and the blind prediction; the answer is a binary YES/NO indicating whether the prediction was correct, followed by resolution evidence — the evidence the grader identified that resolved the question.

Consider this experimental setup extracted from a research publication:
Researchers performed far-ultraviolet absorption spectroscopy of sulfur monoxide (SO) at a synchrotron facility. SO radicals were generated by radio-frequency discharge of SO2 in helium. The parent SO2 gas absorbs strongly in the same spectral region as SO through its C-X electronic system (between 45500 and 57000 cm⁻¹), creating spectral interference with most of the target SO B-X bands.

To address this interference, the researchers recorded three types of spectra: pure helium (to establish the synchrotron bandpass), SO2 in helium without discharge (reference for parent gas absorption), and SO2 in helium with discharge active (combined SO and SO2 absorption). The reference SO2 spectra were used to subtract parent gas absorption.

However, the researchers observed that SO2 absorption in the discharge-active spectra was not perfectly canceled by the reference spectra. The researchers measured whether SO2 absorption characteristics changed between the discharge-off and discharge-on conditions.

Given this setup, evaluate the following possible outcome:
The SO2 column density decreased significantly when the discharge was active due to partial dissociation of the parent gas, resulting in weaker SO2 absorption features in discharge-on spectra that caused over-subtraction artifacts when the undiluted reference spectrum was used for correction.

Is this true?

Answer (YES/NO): NO